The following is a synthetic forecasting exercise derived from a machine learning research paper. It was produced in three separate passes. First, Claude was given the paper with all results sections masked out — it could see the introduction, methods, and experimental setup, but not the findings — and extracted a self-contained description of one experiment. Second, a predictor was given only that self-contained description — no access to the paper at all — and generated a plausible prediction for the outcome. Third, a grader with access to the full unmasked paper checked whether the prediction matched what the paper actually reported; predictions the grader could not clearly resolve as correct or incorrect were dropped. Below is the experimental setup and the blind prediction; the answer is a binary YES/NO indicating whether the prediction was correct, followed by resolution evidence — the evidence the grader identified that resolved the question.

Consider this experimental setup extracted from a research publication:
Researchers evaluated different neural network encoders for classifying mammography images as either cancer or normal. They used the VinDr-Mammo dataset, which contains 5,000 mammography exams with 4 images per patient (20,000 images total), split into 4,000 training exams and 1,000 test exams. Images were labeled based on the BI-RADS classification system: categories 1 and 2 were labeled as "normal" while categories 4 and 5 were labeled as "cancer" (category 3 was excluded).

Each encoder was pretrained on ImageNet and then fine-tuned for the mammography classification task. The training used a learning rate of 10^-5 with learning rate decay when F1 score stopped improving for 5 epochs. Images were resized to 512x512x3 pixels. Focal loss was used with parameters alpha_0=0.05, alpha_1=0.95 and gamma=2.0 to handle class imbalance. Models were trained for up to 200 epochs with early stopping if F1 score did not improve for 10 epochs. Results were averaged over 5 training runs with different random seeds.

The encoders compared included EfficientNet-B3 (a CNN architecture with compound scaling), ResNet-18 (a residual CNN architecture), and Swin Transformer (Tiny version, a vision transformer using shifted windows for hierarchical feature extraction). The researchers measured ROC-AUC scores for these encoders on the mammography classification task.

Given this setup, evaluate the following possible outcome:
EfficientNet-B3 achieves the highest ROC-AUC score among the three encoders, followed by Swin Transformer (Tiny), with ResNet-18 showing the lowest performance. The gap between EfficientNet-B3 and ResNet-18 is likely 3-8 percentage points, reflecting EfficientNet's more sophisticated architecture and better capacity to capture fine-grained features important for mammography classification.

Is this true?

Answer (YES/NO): NO